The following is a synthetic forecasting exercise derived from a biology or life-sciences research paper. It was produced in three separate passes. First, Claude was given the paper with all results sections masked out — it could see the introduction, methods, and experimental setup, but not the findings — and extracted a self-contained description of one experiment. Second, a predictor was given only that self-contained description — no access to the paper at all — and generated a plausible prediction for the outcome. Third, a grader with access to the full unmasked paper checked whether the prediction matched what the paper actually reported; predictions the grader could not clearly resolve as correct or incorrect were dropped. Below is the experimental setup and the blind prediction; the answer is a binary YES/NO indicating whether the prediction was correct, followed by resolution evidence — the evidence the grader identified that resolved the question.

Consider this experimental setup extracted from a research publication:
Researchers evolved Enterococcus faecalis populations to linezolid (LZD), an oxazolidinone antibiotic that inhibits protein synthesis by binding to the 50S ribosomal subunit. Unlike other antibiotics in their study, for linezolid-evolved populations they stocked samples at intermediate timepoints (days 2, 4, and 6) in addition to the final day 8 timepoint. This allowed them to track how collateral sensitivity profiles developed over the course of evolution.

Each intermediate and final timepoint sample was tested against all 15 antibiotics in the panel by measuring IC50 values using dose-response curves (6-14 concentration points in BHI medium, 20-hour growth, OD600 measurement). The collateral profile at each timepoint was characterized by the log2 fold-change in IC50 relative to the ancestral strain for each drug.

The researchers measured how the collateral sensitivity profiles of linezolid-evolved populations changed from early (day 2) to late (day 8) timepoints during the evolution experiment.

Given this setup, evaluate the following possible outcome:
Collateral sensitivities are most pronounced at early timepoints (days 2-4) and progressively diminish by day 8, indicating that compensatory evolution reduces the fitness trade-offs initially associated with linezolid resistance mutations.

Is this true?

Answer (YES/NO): NO